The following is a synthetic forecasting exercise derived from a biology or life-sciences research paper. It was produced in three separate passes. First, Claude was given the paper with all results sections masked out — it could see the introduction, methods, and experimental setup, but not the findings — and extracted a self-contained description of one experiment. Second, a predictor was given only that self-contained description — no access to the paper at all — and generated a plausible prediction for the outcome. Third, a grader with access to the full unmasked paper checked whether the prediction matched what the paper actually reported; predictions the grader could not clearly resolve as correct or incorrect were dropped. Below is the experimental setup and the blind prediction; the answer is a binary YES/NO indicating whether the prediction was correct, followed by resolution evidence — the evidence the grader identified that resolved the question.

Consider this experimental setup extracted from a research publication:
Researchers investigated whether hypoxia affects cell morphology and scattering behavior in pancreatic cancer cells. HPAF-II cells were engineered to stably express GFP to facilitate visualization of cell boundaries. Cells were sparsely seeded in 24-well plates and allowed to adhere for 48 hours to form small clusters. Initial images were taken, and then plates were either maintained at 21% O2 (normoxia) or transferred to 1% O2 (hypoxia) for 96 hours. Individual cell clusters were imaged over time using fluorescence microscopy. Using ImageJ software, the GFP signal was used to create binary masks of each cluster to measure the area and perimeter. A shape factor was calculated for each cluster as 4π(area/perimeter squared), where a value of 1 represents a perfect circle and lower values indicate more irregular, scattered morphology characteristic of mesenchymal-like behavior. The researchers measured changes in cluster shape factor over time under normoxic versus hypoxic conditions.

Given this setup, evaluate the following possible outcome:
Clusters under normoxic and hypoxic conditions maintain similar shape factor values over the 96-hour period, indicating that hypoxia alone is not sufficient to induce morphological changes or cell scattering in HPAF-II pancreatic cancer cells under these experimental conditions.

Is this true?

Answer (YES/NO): NO